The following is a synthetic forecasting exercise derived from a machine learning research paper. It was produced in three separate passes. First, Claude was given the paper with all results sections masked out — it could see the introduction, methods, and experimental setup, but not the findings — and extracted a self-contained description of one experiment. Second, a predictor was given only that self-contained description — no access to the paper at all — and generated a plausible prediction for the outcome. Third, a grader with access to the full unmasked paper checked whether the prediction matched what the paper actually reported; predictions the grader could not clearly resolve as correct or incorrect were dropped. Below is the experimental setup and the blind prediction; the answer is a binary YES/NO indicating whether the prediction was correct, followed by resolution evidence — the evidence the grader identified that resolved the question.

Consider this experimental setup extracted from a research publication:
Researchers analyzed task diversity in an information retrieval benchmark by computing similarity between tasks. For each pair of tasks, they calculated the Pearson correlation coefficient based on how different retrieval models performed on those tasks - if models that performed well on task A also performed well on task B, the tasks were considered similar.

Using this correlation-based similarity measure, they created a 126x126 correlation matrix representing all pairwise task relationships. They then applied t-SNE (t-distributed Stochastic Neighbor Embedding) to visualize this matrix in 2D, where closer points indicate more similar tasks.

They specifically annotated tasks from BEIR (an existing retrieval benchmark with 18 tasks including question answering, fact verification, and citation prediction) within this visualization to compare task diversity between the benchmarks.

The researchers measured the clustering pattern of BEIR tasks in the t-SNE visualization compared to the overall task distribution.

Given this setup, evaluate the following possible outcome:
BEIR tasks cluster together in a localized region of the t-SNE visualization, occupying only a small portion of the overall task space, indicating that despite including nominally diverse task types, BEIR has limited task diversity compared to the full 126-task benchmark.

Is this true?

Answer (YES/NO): YES